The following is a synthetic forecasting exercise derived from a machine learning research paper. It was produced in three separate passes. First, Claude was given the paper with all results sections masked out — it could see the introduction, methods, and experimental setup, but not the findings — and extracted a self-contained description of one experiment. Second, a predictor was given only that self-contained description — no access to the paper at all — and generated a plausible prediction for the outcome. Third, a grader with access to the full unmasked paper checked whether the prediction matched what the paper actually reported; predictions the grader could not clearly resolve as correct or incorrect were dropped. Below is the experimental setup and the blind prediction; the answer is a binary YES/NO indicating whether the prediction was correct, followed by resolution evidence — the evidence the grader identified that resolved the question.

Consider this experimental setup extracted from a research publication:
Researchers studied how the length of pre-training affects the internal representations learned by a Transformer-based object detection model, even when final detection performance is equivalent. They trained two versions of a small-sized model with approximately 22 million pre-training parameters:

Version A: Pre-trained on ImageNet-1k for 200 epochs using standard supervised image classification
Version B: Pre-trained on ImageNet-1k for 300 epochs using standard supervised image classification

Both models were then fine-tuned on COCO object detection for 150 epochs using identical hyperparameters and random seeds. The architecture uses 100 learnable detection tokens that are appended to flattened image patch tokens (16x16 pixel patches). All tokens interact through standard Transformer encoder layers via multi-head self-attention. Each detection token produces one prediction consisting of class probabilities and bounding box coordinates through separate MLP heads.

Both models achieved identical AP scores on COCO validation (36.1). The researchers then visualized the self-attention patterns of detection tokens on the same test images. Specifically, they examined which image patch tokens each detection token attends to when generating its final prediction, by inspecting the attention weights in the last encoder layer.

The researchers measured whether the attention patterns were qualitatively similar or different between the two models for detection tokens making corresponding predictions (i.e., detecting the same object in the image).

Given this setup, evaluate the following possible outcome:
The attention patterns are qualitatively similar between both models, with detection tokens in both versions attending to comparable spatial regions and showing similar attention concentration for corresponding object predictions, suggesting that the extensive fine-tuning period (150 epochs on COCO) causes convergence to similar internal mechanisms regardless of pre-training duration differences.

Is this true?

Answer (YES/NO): NO